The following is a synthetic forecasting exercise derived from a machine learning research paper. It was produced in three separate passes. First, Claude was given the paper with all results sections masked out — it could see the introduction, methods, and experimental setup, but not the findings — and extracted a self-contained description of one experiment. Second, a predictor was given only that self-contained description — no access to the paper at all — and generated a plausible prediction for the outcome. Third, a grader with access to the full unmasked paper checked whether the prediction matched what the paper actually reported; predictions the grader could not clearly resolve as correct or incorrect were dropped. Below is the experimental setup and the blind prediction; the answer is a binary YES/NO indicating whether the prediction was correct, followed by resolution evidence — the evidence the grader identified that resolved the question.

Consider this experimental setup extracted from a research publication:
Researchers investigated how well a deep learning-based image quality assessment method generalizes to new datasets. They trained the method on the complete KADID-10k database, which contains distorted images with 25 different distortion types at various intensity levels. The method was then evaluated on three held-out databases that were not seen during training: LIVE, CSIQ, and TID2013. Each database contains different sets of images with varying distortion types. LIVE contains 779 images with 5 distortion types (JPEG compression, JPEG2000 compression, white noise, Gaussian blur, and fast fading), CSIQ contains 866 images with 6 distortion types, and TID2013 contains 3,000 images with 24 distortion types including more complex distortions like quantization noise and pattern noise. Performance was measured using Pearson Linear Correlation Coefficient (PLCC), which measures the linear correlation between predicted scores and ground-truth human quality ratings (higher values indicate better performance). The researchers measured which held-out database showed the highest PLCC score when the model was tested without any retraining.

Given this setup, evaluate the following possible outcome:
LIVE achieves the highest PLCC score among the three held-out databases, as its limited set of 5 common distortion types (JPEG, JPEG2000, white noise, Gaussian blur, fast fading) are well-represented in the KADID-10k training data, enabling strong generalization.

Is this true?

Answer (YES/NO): YES